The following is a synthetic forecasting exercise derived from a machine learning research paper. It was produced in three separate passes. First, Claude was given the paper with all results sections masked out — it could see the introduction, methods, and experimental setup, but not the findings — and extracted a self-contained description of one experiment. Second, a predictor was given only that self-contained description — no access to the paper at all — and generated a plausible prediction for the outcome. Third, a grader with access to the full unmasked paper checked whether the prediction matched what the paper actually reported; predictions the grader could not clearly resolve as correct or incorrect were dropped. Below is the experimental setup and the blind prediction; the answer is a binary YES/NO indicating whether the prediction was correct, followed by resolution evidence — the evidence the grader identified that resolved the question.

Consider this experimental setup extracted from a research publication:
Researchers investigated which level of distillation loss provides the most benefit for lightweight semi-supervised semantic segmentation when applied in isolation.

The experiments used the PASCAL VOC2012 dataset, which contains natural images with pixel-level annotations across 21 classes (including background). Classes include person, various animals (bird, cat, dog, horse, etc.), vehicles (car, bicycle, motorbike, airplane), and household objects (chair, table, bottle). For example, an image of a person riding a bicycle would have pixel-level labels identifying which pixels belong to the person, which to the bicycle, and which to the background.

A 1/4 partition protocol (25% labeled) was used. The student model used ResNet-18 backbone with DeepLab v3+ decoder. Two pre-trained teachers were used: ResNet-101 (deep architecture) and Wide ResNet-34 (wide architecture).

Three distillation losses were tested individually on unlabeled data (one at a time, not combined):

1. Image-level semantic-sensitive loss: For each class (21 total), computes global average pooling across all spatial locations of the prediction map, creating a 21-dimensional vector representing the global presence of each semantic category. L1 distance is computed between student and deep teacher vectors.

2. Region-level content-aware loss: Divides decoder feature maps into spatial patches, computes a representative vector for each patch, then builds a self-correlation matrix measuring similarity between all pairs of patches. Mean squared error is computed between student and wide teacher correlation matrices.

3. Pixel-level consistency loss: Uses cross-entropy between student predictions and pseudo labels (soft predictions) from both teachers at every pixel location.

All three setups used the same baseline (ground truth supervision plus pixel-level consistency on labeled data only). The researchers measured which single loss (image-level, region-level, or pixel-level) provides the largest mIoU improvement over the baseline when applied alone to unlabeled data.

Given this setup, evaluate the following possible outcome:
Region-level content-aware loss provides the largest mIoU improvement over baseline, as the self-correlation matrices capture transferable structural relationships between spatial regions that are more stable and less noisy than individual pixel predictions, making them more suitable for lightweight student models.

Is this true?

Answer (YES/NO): NO